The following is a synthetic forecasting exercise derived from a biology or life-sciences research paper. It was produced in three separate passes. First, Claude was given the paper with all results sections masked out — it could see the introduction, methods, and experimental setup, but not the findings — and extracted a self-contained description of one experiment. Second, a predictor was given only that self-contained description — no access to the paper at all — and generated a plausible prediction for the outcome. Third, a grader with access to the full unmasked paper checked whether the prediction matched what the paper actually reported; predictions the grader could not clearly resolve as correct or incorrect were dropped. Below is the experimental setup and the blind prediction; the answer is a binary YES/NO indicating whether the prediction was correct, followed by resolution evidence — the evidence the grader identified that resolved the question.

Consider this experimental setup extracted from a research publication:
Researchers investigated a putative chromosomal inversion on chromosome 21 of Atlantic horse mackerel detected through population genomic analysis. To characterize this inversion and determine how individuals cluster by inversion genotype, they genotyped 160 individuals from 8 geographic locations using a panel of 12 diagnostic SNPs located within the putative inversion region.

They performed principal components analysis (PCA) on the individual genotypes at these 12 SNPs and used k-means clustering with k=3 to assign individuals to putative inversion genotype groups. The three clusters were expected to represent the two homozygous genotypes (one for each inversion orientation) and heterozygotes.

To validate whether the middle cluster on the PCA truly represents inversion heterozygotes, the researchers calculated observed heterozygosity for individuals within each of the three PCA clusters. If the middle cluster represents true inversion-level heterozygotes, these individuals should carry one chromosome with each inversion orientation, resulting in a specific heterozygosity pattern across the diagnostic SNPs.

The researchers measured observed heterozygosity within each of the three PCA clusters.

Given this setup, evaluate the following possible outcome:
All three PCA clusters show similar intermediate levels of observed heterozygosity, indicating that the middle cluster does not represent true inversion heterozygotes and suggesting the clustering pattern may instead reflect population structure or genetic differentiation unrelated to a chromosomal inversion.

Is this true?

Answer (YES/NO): NO